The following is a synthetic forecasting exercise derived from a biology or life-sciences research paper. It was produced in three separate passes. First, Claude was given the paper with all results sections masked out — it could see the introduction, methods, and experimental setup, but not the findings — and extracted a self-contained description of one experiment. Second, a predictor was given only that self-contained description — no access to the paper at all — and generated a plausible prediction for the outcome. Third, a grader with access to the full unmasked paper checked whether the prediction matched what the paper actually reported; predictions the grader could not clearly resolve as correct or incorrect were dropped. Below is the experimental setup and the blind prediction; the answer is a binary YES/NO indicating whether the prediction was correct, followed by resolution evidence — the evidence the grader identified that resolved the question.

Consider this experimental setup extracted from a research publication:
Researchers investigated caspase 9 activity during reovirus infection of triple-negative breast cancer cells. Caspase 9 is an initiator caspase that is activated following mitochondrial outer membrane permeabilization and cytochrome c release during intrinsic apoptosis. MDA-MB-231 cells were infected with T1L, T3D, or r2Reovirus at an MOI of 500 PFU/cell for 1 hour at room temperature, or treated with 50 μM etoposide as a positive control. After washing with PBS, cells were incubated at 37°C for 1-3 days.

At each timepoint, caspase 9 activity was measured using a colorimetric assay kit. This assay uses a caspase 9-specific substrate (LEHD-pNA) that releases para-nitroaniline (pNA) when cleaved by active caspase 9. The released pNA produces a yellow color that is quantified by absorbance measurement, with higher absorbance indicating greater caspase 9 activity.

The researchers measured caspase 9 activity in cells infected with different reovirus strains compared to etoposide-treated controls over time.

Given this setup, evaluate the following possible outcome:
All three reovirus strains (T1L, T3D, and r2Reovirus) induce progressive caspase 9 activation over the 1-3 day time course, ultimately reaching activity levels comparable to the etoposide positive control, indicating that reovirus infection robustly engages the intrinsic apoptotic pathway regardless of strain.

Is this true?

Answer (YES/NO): NO